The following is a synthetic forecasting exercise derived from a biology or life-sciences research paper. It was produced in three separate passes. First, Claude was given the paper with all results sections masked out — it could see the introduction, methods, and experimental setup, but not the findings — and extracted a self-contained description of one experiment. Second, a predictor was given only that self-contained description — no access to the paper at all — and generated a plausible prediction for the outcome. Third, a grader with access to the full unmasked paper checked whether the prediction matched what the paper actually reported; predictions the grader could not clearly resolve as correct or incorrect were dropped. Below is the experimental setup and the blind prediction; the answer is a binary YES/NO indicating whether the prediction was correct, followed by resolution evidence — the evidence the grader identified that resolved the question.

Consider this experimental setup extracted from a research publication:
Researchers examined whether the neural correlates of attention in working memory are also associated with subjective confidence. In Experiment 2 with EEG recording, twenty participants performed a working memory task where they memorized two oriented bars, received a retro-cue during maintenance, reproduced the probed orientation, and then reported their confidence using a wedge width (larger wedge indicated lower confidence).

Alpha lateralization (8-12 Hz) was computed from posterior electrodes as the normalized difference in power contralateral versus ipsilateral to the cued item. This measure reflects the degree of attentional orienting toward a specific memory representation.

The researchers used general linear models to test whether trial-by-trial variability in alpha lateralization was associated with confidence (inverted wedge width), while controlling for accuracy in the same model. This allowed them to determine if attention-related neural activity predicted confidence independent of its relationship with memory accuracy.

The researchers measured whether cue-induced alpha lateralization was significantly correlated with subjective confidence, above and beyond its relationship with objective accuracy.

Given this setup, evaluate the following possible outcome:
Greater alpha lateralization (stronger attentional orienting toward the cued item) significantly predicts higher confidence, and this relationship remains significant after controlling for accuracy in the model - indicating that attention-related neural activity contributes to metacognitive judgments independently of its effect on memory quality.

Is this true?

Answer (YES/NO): YES